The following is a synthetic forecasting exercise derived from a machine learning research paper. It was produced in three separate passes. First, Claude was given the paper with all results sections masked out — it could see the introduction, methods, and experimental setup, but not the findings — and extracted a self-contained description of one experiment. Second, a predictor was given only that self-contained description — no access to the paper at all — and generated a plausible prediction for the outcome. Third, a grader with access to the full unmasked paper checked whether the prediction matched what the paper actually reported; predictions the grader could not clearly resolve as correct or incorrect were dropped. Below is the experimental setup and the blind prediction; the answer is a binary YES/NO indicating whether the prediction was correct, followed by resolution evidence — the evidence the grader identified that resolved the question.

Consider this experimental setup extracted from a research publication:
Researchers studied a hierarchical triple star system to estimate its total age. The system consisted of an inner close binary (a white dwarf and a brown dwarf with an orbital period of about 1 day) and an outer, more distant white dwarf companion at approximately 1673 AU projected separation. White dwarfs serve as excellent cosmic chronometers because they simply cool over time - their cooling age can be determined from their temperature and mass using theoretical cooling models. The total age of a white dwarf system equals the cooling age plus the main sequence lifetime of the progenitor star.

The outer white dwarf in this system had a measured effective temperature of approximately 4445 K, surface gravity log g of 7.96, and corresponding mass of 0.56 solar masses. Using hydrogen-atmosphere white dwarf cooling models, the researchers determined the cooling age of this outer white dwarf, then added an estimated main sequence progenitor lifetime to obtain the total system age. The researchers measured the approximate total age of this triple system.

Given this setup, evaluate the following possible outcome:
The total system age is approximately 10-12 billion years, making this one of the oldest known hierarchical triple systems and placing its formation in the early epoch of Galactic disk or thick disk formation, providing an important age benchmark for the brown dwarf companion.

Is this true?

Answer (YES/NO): YES